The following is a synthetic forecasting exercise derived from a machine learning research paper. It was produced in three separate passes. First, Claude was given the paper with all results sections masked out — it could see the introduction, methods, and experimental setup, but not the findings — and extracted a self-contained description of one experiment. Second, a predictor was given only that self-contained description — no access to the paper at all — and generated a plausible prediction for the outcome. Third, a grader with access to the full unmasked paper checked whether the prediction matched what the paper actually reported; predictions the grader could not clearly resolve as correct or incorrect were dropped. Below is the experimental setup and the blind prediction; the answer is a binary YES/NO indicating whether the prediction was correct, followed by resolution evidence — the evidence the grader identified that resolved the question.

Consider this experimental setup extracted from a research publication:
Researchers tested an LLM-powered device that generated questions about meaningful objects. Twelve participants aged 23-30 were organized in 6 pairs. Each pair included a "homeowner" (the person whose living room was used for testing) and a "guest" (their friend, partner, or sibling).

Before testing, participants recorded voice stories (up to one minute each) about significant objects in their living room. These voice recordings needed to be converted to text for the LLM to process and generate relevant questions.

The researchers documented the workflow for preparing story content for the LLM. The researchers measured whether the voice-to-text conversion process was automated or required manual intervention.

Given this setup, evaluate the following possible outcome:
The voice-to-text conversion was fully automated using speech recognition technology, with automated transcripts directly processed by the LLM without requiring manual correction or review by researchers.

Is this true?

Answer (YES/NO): NO